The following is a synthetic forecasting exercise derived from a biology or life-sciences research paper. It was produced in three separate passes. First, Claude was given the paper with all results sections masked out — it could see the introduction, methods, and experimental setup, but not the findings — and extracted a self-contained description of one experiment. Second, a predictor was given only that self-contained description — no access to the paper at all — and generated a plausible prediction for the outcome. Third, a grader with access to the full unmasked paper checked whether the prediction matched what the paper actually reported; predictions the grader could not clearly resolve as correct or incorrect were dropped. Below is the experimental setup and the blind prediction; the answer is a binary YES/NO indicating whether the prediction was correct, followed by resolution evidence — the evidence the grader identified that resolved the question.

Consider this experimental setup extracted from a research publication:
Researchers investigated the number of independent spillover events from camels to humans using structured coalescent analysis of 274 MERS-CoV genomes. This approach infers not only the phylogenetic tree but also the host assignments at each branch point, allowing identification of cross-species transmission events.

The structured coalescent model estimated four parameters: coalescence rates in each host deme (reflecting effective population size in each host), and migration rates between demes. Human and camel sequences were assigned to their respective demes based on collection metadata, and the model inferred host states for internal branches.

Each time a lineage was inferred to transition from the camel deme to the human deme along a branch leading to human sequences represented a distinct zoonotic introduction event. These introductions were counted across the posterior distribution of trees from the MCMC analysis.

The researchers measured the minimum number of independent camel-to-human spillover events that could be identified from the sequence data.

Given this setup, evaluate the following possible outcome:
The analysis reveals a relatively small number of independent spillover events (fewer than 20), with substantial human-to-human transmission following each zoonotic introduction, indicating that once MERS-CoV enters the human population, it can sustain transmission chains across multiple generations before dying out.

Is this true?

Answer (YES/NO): NO